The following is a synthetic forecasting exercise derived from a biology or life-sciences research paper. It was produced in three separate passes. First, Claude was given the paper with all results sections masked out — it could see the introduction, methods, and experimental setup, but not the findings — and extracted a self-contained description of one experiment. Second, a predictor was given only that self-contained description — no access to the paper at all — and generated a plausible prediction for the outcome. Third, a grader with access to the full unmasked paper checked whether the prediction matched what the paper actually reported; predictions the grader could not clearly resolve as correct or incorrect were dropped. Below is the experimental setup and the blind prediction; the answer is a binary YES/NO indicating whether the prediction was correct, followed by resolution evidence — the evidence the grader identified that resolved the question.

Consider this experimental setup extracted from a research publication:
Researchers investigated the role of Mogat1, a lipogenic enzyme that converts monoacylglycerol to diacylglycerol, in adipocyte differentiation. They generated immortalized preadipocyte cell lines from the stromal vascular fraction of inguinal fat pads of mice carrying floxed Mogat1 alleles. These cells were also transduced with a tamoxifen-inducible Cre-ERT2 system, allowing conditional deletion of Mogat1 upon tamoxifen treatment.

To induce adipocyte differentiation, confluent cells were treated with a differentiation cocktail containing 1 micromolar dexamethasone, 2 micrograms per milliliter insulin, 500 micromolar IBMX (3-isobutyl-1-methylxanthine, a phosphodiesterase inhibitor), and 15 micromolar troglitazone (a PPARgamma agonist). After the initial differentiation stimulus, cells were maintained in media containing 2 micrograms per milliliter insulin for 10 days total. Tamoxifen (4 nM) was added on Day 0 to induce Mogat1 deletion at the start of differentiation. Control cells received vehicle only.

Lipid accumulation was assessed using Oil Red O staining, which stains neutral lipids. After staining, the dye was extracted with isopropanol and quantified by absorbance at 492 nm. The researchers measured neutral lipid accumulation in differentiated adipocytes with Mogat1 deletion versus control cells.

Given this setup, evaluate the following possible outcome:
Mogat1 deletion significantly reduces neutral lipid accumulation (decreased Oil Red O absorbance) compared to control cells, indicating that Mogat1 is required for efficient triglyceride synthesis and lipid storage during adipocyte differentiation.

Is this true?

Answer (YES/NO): YES